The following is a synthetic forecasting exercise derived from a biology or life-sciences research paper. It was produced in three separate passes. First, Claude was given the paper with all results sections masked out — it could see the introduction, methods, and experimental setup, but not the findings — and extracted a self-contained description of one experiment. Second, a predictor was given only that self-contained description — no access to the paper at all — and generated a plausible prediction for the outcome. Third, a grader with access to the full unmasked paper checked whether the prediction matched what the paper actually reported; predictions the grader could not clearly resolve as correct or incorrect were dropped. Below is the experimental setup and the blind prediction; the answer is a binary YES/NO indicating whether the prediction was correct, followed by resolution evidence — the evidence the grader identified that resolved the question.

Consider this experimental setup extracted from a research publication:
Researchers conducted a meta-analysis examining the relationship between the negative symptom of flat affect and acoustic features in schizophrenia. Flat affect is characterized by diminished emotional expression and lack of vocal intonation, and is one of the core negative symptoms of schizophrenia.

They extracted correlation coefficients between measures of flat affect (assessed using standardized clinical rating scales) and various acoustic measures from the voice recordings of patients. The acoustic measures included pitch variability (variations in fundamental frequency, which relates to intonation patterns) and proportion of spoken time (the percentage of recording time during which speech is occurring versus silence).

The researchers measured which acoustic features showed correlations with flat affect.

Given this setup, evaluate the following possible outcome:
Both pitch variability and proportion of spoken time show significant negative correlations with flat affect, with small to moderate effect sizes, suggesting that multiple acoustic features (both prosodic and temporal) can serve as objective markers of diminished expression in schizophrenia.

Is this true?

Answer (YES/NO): YES